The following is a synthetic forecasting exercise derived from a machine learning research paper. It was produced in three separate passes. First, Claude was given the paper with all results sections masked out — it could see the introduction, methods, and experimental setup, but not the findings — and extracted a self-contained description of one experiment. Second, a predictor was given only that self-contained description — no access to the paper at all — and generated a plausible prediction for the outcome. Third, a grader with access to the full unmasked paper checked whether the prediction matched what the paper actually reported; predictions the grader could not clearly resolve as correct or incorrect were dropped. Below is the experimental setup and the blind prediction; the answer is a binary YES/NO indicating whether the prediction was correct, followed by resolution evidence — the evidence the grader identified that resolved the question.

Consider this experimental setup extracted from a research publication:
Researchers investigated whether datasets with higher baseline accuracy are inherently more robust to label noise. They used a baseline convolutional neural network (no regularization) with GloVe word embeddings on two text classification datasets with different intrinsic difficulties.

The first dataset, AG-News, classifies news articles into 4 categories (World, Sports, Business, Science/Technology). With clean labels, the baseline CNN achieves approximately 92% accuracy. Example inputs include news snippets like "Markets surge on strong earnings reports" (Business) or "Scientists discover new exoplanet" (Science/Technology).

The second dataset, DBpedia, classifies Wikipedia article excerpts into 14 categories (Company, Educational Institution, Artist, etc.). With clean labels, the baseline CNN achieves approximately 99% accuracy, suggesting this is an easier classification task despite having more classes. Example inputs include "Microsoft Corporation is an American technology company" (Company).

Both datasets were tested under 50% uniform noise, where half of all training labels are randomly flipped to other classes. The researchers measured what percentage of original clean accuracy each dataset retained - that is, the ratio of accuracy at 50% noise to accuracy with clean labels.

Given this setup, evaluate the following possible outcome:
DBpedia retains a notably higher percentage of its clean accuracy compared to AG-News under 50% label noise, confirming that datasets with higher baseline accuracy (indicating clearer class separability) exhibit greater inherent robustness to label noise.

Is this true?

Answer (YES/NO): YES